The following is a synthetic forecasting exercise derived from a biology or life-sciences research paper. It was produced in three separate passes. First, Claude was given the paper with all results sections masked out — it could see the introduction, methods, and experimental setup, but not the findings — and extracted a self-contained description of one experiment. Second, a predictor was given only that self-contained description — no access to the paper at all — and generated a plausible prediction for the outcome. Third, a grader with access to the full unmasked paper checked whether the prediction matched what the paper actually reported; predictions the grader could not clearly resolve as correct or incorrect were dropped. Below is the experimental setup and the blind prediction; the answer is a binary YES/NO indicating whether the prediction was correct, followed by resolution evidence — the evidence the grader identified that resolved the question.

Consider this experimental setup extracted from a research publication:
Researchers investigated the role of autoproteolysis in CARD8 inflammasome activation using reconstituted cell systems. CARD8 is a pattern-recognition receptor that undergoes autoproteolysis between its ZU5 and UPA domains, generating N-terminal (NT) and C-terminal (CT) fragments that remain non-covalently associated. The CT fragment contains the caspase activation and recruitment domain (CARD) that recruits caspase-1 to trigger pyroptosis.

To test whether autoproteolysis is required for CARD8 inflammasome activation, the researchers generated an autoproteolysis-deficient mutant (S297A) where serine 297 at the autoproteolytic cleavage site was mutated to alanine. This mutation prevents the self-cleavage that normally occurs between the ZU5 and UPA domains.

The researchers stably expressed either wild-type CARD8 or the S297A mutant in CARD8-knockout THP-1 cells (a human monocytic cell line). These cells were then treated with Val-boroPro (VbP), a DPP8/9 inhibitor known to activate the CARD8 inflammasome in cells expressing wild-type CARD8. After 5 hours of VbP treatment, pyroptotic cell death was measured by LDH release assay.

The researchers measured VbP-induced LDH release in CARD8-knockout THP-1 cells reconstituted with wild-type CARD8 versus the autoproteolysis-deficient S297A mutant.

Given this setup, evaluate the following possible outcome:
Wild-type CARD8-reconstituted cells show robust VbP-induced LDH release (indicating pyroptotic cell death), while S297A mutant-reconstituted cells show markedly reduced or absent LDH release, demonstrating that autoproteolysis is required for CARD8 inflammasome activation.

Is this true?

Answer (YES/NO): YES